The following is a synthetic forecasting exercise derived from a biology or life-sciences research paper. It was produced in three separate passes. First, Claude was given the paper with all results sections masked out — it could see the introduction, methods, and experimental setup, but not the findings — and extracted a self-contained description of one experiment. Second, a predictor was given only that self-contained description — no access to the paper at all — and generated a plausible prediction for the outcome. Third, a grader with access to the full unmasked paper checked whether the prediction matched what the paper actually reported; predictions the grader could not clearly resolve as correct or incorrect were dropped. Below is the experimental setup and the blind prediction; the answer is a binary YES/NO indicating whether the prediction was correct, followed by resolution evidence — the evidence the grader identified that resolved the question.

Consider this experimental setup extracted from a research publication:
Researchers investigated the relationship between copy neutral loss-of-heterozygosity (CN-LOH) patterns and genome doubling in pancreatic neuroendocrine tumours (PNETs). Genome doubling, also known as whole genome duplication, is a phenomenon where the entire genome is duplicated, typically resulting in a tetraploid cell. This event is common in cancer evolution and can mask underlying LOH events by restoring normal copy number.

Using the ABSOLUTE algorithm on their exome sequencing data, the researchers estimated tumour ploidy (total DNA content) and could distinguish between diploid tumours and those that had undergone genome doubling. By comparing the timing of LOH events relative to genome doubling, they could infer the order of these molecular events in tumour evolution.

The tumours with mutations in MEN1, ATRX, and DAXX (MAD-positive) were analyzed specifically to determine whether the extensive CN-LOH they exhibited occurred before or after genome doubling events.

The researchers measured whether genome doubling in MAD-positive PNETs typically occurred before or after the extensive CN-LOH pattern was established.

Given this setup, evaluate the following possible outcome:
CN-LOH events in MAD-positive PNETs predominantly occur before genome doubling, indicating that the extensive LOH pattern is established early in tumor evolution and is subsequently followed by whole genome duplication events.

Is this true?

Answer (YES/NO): YES